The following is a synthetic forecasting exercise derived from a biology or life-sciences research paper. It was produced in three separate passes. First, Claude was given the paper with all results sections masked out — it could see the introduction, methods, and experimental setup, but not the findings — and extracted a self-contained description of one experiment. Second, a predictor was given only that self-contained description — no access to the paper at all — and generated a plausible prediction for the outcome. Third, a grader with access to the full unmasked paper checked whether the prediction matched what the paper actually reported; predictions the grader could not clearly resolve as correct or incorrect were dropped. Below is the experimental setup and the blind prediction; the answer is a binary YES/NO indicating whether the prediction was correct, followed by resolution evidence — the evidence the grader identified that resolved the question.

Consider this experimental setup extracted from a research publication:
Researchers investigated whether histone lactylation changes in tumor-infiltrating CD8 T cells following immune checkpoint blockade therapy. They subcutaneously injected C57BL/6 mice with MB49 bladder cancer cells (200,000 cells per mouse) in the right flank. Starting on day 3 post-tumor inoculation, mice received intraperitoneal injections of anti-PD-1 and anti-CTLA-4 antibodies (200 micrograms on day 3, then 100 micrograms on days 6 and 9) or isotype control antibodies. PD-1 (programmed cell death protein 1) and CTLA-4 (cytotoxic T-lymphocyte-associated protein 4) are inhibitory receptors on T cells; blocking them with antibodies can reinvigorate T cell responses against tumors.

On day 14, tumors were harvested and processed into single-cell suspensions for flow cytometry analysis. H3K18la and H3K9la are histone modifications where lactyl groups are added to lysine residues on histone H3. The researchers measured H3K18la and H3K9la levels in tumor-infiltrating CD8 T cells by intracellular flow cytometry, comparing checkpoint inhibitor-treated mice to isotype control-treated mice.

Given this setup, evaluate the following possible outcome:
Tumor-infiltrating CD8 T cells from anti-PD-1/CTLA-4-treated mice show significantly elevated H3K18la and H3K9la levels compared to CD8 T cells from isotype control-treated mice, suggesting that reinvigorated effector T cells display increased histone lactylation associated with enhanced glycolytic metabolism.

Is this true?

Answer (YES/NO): YES